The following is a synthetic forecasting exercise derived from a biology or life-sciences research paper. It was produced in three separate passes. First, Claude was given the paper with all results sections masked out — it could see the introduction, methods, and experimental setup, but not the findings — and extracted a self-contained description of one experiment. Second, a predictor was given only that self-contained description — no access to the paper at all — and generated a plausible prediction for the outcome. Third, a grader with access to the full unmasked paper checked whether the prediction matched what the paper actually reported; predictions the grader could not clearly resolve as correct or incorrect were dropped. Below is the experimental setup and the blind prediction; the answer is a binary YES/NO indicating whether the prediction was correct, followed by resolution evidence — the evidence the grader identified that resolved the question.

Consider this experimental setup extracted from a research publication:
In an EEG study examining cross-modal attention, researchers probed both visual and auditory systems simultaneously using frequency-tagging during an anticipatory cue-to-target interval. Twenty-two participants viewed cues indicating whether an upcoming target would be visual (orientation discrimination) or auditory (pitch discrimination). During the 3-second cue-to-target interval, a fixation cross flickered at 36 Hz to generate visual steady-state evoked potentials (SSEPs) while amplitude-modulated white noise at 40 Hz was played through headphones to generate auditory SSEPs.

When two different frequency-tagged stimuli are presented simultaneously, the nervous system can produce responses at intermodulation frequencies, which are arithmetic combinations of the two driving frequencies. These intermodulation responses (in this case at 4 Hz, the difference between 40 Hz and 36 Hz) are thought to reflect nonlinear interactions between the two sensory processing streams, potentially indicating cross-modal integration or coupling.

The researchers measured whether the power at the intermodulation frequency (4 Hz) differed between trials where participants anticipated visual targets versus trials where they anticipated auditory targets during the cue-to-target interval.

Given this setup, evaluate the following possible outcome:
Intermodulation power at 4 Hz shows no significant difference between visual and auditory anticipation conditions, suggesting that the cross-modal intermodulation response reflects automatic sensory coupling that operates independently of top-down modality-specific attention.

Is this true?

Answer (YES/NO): NO